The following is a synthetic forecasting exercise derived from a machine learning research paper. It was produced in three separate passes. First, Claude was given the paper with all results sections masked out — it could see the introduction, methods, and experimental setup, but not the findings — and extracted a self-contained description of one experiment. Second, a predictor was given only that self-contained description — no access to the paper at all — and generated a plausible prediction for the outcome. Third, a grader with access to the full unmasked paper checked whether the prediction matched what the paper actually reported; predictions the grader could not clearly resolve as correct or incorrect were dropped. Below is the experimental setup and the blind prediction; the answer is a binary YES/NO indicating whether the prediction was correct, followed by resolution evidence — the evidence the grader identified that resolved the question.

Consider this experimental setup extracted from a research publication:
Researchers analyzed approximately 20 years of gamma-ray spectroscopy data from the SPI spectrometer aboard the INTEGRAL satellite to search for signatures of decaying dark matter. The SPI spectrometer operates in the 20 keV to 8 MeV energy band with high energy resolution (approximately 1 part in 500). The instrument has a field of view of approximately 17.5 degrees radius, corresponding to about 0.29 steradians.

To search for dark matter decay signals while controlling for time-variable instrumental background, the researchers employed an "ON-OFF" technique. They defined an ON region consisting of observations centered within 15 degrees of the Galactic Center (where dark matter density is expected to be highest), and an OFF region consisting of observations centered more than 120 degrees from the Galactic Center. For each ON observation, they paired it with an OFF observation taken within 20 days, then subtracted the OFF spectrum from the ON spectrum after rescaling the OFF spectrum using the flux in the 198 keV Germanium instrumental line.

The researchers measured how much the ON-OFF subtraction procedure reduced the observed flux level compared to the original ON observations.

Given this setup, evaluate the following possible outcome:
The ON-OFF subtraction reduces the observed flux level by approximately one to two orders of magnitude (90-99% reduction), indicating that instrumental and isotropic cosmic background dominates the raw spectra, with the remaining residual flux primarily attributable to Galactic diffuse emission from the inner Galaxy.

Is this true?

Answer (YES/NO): NO